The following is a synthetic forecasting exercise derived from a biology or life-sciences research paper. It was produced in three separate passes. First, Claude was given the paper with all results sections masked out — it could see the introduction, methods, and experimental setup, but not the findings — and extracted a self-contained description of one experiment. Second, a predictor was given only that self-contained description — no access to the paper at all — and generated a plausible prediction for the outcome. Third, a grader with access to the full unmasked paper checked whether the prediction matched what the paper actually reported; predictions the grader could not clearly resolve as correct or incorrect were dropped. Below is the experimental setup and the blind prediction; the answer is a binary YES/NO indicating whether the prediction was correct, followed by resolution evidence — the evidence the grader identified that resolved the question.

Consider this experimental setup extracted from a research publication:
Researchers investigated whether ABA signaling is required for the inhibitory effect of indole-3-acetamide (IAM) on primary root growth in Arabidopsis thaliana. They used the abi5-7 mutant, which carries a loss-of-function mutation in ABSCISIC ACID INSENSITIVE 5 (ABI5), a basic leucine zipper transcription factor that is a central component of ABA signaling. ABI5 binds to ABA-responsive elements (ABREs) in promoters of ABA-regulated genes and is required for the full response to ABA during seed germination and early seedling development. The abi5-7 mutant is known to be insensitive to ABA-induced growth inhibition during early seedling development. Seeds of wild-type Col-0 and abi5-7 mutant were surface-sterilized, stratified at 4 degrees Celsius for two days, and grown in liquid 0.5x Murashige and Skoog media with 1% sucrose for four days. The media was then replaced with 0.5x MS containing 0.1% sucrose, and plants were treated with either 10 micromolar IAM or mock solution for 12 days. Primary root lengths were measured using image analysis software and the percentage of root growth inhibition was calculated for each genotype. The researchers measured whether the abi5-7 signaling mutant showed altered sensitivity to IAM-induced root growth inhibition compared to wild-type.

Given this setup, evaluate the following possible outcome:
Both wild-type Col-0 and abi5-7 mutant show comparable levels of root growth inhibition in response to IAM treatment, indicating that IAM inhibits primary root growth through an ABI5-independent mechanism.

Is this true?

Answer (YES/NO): NO